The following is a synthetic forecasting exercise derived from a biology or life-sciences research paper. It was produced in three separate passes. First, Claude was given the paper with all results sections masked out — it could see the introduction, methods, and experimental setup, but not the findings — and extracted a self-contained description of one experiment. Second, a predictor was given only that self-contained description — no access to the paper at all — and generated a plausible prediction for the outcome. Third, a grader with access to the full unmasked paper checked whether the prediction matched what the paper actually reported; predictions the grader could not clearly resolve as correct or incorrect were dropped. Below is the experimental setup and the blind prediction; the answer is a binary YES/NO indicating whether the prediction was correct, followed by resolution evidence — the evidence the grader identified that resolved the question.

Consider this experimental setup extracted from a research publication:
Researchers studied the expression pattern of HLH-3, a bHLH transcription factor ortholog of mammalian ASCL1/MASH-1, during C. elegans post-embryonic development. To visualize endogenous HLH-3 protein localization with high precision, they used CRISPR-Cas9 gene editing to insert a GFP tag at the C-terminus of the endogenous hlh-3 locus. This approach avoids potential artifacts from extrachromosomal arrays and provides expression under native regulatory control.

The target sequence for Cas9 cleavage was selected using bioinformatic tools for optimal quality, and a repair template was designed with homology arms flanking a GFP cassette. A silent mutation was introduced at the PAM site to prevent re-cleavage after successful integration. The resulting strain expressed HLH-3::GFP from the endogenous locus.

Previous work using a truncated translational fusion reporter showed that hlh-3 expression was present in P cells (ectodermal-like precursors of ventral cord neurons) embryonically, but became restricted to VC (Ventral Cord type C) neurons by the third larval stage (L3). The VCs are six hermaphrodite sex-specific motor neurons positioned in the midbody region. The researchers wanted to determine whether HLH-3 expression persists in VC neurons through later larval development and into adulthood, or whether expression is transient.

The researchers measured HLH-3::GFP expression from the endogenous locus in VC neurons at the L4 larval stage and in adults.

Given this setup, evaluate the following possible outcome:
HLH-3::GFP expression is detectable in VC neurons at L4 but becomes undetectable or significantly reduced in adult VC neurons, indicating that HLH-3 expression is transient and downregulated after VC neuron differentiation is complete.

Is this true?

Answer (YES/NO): NO